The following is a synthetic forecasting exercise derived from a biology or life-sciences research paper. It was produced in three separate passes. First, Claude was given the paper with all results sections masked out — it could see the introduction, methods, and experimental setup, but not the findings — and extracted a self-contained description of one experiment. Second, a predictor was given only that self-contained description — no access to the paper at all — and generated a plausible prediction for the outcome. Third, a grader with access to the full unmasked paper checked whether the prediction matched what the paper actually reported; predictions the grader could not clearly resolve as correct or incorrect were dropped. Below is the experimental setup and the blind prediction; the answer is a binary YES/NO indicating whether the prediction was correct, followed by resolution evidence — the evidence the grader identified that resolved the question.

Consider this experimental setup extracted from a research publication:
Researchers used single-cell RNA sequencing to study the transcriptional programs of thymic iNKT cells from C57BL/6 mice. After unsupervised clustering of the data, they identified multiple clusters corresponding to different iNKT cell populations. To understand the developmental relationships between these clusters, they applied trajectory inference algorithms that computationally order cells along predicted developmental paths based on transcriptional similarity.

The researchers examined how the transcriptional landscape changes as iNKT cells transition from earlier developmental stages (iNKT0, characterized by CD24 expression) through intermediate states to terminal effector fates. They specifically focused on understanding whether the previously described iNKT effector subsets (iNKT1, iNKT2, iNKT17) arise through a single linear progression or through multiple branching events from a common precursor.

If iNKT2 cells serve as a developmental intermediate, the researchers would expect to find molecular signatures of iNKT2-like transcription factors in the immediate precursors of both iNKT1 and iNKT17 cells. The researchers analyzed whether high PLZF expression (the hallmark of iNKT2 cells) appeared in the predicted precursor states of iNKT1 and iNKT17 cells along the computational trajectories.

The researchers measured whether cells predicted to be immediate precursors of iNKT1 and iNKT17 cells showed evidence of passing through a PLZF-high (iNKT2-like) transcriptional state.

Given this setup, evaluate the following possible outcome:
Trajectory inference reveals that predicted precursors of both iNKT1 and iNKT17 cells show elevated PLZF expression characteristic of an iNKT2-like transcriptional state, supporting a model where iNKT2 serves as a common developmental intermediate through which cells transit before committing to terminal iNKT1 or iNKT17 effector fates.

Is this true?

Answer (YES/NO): YES